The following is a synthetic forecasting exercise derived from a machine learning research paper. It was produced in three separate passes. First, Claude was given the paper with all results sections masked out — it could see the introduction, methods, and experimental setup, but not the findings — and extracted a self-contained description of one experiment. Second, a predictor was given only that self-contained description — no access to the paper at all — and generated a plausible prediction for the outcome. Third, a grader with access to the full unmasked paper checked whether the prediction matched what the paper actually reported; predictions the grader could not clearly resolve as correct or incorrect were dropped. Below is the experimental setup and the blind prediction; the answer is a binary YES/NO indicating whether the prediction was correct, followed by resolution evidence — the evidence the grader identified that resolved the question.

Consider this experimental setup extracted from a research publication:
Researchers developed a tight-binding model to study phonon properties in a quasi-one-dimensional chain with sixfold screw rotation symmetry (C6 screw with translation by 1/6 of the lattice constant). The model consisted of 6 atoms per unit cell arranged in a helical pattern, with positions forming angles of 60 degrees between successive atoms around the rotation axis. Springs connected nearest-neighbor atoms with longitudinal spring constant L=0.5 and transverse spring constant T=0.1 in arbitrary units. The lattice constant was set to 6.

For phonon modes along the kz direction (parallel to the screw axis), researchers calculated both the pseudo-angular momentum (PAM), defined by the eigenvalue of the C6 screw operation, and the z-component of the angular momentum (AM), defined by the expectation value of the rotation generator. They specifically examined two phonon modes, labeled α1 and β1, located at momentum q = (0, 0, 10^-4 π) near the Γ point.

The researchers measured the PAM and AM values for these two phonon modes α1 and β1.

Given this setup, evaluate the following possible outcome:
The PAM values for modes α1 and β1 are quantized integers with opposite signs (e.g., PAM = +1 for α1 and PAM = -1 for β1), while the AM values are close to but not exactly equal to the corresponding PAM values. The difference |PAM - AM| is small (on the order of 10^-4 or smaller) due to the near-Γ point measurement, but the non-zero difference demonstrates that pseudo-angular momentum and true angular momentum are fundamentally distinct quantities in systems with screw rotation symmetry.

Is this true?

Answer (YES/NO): NO